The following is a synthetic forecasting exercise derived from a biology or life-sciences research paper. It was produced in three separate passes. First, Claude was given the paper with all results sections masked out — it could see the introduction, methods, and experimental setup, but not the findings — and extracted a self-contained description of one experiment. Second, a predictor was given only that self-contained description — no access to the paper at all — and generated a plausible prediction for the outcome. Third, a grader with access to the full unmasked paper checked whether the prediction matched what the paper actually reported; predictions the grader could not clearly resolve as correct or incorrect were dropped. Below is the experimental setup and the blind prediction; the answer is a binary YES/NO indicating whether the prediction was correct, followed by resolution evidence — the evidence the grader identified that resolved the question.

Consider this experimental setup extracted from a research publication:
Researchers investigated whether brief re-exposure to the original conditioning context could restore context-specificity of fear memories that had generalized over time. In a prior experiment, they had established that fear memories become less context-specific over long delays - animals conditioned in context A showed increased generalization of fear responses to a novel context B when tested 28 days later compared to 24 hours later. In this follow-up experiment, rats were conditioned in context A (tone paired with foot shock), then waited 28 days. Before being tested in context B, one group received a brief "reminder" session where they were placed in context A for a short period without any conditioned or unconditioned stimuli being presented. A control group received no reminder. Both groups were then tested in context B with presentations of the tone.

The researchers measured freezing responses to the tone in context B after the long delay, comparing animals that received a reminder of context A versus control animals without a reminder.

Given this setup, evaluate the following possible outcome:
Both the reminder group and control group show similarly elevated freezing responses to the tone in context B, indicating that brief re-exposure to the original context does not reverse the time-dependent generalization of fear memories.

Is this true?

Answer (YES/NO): NO